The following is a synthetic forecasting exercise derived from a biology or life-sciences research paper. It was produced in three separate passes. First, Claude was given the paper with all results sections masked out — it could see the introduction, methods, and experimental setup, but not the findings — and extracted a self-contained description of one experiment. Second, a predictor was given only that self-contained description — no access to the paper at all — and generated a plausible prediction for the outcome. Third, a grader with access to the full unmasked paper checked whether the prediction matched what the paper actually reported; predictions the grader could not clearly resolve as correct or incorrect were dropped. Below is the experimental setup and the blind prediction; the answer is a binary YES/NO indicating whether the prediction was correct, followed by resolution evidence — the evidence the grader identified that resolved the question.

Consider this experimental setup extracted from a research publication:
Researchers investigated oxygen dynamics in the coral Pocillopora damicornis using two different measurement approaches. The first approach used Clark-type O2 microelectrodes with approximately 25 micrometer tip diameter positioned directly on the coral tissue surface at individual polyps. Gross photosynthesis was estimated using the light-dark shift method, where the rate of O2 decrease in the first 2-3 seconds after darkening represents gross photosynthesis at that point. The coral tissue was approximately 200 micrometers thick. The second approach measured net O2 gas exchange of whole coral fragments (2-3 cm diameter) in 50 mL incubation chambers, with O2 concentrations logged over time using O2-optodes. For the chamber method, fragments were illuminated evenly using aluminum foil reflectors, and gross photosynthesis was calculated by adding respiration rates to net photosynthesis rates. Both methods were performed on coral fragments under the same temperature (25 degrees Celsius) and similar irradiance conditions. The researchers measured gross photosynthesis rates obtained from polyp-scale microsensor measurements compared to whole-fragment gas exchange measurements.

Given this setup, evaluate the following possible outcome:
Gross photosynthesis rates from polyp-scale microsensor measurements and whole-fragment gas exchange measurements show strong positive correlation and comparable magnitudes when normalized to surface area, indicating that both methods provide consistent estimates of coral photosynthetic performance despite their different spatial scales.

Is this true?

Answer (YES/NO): NO